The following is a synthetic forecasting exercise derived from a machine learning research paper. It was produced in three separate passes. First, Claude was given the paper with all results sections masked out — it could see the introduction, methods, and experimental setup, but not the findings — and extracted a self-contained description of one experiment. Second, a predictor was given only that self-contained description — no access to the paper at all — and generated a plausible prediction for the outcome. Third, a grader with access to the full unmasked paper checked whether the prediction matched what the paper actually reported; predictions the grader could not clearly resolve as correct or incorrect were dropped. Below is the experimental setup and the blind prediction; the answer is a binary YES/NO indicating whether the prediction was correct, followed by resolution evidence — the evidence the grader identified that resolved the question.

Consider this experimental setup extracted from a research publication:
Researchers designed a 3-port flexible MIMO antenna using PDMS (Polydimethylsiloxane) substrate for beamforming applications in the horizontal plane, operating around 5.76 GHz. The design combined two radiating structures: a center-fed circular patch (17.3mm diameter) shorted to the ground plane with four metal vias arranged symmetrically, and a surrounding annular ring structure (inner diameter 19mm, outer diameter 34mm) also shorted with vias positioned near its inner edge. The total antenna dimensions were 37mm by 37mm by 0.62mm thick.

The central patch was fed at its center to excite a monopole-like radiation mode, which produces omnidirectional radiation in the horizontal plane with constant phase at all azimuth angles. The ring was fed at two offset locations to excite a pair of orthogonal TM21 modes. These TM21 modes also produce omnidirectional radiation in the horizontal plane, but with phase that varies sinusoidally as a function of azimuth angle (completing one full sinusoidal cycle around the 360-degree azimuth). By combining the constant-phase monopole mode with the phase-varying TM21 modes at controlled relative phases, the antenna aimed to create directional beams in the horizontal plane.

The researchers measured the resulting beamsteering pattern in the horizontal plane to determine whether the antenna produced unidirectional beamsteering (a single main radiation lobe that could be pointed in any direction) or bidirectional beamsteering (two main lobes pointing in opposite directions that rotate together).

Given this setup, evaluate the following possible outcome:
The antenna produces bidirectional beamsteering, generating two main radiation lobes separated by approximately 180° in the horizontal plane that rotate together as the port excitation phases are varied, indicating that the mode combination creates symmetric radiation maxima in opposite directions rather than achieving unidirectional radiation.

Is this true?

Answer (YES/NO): YES